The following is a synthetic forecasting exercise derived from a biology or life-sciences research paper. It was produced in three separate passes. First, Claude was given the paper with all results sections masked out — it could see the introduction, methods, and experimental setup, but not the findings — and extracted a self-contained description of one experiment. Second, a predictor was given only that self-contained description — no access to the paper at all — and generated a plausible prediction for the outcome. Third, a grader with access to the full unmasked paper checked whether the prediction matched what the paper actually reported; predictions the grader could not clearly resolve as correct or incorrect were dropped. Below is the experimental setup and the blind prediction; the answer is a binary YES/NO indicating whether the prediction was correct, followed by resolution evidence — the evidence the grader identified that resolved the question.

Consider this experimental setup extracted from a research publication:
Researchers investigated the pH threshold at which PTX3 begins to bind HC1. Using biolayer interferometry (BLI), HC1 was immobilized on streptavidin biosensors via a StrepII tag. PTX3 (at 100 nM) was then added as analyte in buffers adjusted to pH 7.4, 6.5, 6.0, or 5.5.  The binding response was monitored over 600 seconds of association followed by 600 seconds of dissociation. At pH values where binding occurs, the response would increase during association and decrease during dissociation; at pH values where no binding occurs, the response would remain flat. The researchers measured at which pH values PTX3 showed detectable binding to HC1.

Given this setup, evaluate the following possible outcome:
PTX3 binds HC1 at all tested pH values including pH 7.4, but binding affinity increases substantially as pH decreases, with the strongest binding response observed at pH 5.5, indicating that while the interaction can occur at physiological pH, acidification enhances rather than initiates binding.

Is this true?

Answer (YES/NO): NO